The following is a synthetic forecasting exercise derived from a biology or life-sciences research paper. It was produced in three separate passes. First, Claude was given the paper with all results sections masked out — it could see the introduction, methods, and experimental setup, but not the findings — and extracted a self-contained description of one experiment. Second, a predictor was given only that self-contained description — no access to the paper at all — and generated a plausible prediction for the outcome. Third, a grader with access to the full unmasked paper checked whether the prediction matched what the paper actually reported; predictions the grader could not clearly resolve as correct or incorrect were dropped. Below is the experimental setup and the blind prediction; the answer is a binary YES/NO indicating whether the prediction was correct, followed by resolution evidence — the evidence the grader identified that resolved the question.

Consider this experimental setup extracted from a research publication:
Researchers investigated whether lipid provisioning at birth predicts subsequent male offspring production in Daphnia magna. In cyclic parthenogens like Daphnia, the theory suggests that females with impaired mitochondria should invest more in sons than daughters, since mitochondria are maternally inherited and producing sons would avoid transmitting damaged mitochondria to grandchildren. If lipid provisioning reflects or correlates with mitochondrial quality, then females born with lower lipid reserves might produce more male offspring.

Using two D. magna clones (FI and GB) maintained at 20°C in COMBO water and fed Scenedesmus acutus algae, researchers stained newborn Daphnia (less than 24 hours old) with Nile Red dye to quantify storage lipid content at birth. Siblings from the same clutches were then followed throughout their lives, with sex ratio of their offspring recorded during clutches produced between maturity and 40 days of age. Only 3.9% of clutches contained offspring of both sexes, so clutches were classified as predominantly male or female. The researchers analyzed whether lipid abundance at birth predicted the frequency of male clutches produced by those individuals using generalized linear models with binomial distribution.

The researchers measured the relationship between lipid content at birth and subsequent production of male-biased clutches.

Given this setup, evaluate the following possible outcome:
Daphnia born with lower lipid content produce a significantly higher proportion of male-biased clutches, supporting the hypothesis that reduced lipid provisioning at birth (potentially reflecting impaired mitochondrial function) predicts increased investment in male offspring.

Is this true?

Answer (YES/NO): NO